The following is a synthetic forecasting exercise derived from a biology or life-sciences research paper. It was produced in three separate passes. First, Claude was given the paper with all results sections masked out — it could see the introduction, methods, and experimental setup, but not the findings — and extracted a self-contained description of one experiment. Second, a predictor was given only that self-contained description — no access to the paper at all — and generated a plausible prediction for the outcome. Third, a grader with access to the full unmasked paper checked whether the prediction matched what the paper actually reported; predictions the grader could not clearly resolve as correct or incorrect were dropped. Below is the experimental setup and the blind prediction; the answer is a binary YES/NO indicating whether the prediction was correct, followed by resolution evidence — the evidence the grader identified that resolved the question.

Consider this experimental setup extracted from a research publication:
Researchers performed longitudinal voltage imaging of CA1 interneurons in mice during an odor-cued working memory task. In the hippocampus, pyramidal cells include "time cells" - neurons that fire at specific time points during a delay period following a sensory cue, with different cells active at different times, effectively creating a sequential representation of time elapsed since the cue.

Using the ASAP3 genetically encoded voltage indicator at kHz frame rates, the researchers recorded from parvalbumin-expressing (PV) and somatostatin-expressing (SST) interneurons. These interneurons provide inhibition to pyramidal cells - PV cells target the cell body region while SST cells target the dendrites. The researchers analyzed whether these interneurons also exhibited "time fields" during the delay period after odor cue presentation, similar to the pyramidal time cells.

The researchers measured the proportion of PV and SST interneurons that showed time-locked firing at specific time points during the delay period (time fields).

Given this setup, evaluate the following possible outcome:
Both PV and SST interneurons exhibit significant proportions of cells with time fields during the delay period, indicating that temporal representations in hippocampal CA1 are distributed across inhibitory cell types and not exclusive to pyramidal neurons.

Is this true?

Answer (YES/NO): NO